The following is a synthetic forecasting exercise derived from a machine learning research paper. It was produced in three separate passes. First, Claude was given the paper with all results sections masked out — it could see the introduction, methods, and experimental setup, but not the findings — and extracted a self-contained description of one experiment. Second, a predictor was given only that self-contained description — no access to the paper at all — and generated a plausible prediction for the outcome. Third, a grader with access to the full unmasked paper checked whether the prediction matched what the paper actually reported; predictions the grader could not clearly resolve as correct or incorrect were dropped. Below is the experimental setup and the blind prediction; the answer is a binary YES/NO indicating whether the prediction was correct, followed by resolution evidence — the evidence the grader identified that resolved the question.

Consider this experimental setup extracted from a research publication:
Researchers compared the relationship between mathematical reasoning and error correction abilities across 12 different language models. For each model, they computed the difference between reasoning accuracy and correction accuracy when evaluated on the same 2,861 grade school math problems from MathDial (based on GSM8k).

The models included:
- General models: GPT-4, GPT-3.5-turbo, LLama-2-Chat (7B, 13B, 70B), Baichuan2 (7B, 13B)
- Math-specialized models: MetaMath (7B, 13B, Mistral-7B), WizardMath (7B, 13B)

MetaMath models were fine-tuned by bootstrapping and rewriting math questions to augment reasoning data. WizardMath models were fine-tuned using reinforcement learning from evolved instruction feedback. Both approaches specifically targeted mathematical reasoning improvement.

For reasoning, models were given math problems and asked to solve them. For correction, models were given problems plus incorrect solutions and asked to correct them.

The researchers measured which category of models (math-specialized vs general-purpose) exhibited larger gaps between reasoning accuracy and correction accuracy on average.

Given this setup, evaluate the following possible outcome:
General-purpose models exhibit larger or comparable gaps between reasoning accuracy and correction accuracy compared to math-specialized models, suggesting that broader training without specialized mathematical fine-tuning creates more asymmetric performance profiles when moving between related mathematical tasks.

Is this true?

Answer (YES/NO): NO